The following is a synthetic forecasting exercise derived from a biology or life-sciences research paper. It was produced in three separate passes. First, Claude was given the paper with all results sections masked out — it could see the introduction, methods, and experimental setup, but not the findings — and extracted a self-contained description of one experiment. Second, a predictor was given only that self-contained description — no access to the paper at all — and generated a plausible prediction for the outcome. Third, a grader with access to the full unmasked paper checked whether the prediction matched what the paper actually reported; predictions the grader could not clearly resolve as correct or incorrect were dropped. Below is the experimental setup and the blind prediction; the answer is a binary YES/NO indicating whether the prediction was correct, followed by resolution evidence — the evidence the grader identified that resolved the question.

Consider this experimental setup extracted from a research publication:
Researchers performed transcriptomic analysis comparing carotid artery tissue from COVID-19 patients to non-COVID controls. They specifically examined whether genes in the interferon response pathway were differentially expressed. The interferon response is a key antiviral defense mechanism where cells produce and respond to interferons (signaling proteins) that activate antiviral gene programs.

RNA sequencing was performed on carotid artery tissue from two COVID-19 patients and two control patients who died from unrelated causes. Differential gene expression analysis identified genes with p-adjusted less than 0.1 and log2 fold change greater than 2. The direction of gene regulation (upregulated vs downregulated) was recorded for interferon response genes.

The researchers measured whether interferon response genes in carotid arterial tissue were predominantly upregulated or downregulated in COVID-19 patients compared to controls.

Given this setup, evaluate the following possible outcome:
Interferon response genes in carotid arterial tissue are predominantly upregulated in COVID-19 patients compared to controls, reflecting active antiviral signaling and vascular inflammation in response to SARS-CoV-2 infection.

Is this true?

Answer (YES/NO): NO